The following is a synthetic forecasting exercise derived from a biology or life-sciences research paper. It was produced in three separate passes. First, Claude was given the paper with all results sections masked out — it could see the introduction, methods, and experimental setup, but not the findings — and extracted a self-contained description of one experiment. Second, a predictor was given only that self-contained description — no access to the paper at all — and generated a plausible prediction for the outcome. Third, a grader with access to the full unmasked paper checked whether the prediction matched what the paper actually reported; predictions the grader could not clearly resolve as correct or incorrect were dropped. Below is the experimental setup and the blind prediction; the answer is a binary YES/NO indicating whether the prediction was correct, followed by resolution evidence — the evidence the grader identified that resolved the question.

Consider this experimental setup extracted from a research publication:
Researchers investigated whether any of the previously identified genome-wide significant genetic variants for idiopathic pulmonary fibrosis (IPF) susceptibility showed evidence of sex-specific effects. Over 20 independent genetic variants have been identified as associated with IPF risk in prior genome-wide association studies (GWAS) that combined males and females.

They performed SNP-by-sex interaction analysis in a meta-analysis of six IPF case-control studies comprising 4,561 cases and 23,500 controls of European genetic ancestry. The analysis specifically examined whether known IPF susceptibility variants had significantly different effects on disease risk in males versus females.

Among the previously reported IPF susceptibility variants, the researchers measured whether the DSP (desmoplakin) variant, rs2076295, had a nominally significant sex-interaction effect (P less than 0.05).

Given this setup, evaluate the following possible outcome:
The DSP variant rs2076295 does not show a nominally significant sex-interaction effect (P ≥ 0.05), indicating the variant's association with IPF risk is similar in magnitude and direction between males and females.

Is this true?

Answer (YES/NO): NO